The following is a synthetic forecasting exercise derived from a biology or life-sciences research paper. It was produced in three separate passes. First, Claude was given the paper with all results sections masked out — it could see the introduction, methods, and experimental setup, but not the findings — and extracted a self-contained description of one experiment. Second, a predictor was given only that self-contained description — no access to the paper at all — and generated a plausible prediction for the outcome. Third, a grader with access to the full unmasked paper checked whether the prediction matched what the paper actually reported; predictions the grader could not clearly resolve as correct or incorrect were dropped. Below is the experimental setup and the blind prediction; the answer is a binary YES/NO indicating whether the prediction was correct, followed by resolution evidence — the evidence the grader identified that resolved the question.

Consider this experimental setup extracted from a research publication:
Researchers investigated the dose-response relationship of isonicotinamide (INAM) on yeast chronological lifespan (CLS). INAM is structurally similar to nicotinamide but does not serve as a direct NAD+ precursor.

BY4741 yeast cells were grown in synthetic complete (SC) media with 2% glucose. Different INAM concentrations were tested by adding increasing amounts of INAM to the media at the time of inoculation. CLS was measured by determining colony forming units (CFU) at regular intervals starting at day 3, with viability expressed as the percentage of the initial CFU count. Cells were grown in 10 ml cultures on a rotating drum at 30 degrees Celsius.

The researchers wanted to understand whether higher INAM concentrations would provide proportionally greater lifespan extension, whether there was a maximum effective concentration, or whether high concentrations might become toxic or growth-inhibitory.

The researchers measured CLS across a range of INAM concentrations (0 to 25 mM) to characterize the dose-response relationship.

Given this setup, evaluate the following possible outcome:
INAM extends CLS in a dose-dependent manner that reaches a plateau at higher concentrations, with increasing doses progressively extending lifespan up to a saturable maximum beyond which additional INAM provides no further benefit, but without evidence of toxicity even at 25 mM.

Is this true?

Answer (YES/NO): YES